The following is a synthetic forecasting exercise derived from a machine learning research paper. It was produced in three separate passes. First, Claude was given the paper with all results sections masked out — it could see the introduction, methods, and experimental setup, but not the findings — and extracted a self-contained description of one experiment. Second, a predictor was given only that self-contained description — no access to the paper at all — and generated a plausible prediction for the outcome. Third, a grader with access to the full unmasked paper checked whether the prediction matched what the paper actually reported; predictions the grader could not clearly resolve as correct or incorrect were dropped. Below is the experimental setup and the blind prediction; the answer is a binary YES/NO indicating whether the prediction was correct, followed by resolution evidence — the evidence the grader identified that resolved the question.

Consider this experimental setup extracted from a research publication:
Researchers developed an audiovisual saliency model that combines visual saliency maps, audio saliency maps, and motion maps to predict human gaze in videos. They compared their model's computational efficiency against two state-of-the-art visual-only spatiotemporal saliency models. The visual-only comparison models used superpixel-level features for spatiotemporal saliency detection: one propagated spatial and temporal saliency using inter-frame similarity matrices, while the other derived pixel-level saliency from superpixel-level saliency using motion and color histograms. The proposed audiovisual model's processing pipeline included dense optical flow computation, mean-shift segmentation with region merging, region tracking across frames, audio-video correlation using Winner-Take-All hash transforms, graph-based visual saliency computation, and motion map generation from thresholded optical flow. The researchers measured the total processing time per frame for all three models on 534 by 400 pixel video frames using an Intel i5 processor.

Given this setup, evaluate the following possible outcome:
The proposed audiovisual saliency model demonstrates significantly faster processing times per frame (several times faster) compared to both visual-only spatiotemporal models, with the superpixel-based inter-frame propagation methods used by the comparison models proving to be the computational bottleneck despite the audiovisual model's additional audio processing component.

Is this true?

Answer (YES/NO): NO